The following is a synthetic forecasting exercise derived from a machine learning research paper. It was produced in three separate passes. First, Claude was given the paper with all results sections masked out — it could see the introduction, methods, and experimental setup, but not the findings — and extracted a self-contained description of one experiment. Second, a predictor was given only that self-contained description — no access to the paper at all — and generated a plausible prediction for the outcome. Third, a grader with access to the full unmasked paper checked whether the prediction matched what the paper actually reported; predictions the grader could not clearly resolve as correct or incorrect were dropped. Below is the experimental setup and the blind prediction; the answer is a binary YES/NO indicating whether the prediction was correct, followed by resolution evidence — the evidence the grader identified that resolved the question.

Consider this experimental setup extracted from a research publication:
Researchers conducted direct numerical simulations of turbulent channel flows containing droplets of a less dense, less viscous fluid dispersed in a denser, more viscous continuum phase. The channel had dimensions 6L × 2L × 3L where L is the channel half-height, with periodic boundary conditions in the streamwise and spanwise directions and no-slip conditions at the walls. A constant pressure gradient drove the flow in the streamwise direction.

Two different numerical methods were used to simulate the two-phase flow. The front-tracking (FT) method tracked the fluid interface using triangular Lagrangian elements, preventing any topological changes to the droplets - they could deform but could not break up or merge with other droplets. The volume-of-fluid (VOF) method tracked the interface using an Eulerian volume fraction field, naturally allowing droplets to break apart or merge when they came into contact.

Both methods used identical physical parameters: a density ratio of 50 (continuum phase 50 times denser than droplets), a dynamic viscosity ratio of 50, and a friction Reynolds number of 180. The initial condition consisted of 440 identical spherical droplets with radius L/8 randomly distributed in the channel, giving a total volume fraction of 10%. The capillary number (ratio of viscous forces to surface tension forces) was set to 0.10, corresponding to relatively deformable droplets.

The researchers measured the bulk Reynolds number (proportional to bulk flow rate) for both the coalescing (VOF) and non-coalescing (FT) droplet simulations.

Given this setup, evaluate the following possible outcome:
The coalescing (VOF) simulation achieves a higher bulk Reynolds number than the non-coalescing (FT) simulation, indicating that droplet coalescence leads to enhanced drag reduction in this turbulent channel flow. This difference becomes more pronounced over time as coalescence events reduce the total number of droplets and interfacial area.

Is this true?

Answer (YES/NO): NO